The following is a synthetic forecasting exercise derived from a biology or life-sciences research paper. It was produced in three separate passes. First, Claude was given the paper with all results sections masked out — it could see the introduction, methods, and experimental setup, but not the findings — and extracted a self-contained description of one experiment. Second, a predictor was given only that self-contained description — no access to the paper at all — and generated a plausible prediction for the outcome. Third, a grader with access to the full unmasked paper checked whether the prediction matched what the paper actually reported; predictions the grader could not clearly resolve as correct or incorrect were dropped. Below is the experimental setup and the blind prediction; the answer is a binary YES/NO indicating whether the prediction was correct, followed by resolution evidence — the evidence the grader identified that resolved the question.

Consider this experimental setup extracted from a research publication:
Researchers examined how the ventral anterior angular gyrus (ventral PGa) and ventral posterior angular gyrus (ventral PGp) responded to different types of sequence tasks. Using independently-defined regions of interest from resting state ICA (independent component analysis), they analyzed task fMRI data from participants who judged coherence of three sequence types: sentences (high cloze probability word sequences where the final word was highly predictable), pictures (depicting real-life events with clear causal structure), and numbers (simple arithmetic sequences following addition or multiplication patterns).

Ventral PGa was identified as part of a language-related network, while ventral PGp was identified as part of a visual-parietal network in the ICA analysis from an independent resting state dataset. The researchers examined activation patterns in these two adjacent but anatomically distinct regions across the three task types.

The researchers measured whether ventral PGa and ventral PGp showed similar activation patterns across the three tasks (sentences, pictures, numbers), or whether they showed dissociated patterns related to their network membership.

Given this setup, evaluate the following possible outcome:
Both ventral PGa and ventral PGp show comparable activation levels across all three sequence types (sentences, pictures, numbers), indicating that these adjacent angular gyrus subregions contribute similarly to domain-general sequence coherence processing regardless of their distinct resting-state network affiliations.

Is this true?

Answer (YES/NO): NO